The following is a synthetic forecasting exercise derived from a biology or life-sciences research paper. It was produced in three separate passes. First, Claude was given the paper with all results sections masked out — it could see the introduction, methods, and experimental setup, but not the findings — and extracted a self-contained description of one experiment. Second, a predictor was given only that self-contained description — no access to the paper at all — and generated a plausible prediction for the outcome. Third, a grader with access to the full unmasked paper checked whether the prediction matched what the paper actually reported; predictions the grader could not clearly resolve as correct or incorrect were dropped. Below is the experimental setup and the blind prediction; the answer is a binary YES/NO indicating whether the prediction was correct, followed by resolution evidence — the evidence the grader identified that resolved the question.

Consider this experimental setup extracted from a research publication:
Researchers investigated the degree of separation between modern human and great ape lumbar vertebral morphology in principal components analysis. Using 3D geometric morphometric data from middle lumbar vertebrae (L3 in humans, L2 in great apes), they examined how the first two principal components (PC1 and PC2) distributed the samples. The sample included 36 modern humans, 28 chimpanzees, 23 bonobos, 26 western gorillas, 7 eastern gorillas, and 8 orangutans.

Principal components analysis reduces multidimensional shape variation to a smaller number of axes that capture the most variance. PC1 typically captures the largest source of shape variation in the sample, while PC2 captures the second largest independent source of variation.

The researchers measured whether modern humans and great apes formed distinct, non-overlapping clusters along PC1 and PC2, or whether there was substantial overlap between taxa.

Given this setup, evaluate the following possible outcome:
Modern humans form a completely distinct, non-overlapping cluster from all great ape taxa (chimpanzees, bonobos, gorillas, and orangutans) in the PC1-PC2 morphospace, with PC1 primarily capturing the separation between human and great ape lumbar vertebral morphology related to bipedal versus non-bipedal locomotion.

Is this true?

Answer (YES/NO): NO